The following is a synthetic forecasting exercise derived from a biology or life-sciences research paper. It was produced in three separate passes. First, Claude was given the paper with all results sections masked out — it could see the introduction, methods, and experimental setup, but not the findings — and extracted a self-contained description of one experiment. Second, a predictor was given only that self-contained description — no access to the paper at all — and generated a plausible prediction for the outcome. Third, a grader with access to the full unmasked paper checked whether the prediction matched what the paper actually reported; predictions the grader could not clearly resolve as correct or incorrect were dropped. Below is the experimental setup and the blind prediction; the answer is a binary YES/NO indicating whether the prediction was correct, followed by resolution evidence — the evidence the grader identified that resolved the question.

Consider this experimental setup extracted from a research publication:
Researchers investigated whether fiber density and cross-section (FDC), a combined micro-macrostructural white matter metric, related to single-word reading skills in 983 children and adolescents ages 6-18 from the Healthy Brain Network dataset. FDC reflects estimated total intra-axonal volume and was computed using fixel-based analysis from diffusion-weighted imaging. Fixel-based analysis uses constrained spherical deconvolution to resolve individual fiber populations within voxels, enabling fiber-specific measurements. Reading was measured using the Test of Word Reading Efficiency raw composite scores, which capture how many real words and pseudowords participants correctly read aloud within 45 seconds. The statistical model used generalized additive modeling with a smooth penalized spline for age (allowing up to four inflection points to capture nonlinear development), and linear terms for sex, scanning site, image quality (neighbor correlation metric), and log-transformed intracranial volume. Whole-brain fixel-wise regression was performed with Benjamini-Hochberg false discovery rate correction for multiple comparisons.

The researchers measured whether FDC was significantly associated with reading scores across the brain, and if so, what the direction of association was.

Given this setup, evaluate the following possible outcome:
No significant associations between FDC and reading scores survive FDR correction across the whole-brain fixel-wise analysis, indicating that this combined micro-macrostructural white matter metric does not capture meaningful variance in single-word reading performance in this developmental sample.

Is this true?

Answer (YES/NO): NO